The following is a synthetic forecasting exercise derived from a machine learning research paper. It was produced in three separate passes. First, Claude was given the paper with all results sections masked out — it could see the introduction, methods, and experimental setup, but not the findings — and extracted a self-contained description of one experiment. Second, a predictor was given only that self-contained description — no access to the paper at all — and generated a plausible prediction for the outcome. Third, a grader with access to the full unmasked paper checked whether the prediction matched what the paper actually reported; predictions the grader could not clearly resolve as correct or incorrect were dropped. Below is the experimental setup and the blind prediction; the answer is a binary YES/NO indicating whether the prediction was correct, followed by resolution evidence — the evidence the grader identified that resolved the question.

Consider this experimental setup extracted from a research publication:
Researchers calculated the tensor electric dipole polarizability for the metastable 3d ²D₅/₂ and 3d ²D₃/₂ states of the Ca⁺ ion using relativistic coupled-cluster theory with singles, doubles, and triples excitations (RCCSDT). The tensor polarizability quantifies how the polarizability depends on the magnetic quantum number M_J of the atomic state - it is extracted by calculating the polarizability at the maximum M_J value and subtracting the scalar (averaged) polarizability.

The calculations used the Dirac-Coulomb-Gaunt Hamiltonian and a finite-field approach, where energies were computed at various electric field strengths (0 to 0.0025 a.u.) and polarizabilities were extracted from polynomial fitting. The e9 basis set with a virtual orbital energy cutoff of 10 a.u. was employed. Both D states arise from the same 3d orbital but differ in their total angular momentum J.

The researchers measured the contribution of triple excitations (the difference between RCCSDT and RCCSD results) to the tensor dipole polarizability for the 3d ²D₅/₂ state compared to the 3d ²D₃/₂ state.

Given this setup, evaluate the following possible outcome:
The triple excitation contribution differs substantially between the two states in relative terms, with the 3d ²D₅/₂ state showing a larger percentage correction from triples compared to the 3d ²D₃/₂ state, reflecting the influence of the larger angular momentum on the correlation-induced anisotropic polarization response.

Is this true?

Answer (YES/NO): NO